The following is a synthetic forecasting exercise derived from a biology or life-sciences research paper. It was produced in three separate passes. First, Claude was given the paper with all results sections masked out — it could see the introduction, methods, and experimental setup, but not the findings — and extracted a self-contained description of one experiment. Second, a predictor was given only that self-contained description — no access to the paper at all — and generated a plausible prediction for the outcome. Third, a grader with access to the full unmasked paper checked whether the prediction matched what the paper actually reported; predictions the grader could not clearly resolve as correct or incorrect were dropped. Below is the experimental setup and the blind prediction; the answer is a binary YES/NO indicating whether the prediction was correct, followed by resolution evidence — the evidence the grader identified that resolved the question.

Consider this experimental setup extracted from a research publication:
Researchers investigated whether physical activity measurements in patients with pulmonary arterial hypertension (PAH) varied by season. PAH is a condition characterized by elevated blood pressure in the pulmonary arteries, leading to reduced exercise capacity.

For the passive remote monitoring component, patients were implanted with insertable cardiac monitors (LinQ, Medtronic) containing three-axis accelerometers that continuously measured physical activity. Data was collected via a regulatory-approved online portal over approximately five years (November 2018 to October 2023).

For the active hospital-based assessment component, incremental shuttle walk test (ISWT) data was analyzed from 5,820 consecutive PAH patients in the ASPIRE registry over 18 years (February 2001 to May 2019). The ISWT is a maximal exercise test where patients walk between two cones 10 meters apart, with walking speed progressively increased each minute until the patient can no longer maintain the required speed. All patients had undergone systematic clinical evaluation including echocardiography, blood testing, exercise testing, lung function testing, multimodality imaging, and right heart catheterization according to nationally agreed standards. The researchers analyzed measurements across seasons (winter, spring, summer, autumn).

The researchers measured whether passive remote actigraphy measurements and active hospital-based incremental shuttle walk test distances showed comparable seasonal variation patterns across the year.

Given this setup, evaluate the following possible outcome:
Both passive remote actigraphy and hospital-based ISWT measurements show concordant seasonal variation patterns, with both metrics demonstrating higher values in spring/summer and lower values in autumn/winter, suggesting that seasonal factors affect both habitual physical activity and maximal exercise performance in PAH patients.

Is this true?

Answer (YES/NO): NO